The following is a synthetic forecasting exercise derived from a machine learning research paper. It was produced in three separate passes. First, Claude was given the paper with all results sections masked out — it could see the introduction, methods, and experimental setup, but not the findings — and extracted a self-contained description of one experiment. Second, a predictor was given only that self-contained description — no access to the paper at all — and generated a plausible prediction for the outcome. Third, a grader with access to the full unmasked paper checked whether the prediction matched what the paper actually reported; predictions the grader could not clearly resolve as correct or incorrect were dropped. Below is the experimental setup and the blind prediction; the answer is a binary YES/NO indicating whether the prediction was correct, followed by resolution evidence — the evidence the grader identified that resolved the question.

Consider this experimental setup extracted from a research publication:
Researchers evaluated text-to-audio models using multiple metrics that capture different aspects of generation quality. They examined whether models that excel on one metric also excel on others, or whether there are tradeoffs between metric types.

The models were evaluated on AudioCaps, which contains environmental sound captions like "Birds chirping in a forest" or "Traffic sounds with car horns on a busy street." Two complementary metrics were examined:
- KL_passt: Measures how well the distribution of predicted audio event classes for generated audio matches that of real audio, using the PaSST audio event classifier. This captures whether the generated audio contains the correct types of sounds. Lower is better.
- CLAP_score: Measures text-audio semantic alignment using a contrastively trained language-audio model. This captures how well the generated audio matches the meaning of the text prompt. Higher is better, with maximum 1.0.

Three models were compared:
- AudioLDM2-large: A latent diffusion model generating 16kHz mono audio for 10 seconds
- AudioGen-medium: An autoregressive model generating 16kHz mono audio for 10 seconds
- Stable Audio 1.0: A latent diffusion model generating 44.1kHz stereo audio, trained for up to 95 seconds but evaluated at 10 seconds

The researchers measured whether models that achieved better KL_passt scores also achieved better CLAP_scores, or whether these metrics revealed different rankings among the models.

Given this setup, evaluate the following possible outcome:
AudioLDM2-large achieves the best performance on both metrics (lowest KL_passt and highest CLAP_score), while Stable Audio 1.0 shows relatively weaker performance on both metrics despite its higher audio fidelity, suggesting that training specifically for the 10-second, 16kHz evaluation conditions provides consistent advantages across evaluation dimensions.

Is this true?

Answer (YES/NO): NO